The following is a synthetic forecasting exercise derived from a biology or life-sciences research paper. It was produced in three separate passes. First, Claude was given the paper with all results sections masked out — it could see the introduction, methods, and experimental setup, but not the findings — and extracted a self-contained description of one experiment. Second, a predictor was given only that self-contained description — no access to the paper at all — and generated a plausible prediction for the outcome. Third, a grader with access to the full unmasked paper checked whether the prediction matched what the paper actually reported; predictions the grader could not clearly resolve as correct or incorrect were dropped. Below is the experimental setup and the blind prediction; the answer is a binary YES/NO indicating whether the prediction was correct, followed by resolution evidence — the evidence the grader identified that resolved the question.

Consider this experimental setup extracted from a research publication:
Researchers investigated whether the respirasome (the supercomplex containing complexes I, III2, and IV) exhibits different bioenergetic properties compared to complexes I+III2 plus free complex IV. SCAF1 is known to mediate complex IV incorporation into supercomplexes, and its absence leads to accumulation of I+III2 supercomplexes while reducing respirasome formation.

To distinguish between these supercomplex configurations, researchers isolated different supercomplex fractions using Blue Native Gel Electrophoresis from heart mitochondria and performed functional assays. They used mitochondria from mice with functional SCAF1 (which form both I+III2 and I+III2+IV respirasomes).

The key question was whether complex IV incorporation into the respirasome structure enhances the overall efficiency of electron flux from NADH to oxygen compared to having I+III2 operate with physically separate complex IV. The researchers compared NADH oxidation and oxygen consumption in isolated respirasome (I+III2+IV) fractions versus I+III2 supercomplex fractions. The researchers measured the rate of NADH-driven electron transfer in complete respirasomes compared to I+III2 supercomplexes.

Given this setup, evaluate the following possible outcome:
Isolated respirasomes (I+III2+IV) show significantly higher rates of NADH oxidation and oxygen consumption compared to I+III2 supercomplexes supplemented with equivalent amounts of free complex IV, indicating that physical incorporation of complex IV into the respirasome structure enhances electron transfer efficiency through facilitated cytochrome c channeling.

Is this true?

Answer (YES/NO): YES